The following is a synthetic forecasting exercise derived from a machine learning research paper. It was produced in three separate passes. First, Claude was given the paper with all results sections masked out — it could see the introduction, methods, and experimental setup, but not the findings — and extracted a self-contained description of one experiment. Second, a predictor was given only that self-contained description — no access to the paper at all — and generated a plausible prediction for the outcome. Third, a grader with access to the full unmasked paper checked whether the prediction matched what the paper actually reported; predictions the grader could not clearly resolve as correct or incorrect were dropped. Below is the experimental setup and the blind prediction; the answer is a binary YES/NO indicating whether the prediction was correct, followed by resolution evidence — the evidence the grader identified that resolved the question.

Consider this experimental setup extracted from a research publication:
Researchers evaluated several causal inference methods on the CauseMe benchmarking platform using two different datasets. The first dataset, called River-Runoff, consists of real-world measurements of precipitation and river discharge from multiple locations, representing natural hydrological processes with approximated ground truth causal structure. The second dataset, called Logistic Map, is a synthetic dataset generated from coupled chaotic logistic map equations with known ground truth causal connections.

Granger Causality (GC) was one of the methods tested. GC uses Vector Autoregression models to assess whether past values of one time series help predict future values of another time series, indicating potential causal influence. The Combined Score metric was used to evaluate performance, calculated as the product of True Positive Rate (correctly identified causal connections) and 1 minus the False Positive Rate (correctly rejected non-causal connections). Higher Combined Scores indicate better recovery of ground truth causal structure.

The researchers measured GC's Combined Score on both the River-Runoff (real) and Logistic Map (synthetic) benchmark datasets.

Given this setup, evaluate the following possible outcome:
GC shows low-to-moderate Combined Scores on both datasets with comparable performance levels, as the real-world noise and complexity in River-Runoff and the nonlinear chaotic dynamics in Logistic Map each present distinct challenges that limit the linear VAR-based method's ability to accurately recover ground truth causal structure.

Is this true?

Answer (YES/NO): NO